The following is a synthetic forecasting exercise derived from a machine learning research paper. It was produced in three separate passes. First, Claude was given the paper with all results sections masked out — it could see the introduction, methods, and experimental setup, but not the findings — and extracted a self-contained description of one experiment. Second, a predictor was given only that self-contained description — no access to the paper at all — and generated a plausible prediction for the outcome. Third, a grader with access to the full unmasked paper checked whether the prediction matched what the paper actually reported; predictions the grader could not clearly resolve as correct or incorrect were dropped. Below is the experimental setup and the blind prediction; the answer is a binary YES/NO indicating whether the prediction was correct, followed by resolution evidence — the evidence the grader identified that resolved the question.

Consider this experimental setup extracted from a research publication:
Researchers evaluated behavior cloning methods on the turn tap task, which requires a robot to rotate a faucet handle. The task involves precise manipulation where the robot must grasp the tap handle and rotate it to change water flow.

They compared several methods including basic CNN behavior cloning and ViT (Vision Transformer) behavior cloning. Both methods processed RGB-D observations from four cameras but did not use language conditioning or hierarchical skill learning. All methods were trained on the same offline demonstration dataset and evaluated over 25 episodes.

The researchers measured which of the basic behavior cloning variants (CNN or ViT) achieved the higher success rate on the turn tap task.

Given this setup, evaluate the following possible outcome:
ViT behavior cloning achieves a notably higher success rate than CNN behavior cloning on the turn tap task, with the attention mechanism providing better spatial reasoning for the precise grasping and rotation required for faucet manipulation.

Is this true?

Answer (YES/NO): NO